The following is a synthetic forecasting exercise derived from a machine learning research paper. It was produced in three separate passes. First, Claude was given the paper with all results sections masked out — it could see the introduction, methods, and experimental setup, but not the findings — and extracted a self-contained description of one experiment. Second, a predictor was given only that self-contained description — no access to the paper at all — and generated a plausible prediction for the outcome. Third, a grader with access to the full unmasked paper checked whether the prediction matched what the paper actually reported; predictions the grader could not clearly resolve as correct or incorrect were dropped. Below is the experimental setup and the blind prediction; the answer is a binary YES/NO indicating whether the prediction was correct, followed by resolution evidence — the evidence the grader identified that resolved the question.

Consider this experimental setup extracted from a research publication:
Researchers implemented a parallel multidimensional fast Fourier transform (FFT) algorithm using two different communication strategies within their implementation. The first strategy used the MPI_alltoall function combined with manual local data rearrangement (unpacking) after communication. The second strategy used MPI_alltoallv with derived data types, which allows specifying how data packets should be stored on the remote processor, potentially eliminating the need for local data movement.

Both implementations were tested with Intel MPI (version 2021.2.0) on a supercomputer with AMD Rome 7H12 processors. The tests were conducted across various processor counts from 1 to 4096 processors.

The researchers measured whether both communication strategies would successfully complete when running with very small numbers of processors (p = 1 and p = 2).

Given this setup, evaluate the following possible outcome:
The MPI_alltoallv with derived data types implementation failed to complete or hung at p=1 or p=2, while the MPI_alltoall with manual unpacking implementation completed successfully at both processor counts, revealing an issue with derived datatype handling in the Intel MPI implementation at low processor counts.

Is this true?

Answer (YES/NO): YES